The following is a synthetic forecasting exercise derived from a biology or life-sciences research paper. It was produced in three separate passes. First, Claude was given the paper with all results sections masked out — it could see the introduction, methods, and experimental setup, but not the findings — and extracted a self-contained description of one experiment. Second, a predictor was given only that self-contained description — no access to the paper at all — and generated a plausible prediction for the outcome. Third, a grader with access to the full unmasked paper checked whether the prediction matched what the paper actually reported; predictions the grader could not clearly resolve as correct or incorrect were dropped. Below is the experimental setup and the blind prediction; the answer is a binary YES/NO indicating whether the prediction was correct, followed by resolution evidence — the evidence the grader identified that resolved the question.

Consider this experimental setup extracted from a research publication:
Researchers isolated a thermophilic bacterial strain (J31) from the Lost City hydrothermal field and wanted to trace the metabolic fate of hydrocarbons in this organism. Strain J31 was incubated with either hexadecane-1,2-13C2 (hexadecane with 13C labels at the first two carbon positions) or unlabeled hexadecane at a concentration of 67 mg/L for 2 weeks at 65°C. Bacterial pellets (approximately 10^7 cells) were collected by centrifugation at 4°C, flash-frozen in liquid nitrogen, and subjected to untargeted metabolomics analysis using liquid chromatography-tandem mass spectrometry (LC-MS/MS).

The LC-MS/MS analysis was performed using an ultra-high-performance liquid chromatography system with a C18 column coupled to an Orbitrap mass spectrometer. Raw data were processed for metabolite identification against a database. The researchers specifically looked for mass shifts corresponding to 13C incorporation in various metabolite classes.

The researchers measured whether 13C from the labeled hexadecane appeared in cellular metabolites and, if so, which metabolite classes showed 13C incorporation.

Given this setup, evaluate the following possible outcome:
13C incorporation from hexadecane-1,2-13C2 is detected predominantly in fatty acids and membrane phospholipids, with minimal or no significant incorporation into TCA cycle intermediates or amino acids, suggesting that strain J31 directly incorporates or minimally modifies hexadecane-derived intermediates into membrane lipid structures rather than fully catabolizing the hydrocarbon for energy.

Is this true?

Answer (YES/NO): YES